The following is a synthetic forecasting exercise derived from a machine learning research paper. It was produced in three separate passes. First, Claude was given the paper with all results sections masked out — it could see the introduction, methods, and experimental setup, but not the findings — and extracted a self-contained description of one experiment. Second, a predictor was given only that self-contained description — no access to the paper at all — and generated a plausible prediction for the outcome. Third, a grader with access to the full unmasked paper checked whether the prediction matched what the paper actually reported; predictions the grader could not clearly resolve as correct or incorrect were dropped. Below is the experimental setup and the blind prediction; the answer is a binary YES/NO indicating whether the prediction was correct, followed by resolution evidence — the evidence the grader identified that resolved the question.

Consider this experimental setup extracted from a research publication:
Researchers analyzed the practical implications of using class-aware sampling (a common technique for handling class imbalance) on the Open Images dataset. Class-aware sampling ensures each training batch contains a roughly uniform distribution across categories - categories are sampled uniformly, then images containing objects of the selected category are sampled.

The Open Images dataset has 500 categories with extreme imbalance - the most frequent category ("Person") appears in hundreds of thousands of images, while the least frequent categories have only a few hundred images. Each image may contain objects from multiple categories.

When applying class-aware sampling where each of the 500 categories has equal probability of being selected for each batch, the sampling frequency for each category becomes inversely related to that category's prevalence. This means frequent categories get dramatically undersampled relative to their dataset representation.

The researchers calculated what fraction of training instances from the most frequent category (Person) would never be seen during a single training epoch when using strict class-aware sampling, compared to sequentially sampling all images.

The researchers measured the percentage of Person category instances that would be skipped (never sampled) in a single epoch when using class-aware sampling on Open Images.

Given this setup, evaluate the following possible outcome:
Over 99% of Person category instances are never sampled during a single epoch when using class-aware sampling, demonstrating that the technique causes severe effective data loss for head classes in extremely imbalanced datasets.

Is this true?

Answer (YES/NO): YES